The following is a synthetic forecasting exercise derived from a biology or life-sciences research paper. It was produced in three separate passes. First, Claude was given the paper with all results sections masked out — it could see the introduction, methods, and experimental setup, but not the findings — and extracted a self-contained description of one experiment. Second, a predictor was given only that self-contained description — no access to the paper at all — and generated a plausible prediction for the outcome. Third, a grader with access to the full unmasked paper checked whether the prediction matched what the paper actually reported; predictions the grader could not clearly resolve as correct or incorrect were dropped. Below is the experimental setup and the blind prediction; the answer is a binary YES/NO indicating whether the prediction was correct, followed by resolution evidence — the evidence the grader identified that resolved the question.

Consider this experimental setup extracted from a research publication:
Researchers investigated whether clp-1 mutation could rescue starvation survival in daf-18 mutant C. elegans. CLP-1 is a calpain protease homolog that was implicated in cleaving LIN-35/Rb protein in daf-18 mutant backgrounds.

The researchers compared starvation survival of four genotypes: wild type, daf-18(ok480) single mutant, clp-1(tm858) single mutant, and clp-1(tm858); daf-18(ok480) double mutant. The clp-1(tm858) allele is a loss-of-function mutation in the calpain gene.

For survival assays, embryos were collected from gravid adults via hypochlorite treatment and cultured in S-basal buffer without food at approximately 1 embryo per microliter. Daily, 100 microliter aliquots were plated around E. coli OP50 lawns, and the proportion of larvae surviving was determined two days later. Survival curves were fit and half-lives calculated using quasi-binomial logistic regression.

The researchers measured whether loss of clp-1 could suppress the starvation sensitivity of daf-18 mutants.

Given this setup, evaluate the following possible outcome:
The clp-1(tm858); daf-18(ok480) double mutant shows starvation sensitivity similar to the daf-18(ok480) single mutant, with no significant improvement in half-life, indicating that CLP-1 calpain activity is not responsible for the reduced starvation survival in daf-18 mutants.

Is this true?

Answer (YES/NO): NO